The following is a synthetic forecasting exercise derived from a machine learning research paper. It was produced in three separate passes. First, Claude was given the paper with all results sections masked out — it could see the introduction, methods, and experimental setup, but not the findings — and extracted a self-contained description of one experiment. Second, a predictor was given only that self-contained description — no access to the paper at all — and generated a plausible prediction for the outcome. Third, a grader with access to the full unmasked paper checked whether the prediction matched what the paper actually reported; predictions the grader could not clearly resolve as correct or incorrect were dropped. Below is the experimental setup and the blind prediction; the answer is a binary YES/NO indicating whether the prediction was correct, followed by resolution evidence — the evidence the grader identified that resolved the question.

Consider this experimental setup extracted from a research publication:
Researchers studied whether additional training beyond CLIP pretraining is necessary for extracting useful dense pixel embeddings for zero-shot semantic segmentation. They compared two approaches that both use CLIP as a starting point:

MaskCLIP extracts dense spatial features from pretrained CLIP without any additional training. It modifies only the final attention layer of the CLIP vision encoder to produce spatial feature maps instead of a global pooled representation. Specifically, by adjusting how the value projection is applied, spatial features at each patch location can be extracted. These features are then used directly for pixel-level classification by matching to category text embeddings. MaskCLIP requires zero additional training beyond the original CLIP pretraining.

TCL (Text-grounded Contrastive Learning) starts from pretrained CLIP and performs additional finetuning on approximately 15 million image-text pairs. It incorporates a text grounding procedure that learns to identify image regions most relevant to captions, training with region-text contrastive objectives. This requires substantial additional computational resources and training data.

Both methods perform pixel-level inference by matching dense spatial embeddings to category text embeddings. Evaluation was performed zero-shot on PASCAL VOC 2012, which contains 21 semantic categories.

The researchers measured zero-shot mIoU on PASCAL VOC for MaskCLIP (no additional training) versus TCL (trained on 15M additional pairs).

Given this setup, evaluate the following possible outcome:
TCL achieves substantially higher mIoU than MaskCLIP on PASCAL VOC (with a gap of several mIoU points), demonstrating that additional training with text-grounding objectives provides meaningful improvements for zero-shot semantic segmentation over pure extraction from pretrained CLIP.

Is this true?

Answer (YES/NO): YES